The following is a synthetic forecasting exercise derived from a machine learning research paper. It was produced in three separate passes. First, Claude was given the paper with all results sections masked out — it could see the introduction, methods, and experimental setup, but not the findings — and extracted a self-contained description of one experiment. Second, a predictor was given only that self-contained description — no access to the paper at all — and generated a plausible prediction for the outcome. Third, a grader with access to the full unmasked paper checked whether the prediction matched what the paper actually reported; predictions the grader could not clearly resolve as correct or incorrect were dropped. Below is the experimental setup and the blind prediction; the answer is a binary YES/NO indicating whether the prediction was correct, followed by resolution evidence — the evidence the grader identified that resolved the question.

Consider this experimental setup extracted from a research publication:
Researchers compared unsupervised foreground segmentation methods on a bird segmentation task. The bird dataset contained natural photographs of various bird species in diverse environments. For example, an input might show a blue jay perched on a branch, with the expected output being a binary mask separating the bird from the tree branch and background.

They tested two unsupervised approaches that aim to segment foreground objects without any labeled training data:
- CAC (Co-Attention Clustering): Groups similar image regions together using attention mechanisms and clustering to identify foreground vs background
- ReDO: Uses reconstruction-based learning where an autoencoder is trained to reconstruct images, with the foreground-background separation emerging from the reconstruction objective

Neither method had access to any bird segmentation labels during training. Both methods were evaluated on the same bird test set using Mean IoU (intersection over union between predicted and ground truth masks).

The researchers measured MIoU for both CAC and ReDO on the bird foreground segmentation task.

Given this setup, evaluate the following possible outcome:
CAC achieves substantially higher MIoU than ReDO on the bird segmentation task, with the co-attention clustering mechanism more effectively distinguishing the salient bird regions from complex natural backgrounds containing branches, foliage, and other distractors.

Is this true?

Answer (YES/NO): NO